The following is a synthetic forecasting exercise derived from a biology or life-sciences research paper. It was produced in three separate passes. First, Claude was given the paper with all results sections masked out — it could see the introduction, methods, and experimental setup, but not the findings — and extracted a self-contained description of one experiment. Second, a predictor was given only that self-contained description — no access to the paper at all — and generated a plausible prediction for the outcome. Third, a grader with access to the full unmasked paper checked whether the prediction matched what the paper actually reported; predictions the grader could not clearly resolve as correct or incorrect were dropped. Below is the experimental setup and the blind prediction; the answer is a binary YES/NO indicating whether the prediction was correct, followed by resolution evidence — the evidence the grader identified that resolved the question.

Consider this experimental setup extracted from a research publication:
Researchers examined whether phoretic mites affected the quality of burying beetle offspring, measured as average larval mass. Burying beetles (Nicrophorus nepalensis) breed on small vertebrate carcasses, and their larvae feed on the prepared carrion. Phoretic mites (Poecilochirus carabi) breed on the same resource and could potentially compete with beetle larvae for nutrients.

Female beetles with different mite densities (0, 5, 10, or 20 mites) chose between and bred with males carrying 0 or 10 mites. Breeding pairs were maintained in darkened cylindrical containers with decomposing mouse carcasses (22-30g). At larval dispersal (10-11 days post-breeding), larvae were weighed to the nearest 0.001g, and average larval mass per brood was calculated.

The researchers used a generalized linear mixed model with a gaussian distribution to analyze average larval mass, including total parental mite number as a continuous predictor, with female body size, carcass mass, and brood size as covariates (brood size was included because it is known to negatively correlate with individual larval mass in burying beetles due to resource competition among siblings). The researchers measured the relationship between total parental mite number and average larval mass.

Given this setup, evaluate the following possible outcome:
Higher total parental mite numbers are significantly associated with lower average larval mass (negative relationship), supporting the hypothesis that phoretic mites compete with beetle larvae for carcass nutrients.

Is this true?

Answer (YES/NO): NO